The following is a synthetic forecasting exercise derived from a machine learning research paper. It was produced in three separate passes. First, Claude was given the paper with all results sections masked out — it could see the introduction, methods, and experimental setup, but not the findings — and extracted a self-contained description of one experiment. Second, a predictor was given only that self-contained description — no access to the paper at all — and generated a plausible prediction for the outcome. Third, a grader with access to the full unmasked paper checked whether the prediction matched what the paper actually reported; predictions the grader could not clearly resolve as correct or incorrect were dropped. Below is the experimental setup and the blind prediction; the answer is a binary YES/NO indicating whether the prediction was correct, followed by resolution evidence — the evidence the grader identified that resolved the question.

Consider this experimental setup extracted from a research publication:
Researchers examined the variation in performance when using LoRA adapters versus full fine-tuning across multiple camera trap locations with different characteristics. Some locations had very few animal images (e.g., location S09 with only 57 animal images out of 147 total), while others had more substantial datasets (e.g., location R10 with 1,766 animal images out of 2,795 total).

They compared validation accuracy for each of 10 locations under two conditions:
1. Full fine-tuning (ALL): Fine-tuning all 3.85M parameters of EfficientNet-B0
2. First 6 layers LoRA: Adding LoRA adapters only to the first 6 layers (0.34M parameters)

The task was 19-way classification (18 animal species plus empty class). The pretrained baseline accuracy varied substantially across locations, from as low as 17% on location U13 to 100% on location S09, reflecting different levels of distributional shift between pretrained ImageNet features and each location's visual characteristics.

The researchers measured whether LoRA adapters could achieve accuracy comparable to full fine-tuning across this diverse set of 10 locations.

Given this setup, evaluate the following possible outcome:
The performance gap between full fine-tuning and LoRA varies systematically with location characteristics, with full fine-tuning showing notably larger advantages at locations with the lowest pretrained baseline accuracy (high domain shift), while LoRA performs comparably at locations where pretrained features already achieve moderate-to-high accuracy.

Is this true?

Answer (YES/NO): NO